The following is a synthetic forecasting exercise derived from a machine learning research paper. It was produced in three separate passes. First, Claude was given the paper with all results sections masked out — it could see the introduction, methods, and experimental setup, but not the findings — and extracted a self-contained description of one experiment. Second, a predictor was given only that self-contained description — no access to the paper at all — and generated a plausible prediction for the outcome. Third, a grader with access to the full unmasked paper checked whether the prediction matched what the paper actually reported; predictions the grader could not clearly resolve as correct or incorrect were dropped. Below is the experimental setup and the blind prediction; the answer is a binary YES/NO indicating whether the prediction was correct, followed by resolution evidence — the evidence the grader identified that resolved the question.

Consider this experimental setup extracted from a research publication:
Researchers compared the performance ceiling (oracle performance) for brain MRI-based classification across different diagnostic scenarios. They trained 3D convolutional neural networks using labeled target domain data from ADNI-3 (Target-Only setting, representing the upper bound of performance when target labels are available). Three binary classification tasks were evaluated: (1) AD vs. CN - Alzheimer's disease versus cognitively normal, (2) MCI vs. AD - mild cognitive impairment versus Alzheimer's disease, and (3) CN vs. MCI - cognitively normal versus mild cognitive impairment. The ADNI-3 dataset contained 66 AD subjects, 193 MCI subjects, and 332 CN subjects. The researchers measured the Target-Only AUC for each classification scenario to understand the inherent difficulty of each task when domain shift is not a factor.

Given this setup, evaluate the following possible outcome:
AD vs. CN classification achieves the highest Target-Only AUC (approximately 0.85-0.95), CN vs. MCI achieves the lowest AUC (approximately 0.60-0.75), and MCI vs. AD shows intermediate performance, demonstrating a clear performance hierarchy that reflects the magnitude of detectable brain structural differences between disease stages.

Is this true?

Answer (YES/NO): NO